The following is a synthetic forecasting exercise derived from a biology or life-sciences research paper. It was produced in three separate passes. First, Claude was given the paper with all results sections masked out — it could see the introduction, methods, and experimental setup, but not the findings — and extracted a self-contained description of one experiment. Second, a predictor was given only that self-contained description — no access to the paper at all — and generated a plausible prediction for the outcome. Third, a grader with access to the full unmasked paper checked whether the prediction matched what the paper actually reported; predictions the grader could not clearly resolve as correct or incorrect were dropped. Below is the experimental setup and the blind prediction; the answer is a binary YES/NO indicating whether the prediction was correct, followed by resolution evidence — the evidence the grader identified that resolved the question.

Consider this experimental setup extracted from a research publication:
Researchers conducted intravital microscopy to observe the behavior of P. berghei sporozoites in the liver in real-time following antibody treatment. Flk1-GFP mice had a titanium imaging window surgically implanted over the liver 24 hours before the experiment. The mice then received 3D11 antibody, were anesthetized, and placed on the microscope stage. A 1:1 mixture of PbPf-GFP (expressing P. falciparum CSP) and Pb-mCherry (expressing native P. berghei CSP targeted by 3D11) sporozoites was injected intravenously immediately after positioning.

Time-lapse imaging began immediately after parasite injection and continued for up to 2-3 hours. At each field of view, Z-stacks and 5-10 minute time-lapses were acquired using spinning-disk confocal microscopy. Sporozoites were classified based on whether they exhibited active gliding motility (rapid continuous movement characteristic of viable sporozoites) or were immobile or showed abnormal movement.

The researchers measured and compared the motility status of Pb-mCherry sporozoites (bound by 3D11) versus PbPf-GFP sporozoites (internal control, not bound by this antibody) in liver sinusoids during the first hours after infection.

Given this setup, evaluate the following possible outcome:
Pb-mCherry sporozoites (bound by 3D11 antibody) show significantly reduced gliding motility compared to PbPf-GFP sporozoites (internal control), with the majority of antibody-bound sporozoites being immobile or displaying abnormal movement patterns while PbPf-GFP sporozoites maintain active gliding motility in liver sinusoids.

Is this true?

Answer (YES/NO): YES